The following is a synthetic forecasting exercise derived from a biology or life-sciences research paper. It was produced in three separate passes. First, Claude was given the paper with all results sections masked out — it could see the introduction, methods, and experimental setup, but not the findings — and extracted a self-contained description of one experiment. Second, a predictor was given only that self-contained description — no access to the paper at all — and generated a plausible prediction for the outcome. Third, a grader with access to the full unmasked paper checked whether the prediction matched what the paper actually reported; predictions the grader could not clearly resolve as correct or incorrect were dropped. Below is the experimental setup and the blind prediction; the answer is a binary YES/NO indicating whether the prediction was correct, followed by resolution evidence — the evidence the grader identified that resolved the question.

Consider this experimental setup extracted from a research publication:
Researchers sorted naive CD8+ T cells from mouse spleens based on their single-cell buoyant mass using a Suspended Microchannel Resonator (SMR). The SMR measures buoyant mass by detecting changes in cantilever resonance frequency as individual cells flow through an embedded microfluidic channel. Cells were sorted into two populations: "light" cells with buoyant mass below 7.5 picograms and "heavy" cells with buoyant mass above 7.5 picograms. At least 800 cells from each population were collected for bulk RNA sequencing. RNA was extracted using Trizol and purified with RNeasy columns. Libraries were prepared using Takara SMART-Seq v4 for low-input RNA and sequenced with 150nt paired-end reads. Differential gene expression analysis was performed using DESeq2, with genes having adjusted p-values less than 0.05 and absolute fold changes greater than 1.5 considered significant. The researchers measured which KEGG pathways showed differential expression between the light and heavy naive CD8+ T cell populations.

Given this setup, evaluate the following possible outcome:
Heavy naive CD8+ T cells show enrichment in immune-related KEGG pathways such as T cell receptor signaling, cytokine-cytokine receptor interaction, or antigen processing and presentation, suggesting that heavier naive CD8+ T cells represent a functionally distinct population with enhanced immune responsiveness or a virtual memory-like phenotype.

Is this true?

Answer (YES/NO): NO